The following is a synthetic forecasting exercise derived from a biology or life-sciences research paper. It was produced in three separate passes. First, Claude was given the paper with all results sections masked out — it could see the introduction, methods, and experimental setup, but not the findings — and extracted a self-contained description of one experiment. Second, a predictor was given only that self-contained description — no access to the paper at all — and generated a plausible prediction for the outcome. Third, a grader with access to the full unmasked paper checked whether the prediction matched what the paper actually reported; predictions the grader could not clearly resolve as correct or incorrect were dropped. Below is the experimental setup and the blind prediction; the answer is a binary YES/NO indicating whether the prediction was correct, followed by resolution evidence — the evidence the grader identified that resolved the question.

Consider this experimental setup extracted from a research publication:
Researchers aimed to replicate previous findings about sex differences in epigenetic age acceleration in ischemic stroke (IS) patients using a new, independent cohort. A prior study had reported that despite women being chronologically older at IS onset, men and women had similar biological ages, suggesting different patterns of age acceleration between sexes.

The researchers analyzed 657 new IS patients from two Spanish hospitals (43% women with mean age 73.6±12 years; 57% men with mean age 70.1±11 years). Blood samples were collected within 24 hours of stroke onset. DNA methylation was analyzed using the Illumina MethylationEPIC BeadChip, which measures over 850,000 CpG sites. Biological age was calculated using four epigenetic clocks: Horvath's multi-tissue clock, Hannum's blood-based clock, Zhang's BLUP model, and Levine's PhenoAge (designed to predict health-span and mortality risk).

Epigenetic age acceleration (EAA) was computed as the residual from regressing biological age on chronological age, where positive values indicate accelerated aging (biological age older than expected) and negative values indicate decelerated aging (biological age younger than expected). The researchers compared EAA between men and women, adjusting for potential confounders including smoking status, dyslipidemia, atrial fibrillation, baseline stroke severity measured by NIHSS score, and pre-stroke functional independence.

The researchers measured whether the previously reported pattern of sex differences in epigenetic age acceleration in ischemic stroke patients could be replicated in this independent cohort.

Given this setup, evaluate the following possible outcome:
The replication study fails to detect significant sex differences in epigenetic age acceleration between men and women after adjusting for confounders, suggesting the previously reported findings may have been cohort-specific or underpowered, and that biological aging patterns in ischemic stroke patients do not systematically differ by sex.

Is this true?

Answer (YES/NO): NO